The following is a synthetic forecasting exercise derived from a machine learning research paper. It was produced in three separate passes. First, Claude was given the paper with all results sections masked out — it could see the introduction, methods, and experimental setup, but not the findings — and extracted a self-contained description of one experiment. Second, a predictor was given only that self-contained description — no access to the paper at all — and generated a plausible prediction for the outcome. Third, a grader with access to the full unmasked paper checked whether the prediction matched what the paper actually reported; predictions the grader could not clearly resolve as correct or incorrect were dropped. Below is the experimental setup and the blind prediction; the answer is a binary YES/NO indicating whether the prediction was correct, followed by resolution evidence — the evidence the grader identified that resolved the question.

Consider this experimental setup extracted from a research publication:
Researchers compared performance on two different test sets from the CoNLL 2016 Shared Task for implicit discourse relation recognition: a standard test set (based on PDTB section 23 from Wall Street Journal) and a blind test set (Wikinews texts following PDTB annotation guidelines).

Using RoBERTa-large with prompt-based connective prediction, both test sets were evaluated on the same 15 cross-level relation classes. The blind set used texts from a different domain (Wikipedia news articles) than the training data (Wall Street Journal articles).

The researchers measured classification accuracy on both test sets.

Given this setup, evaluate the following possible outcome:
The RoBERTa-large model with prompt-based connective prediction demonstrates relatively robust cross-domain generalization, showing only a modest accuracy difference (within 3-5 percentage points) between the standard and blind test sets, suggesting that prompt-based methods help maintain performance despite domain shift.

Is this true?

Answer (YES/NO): YES